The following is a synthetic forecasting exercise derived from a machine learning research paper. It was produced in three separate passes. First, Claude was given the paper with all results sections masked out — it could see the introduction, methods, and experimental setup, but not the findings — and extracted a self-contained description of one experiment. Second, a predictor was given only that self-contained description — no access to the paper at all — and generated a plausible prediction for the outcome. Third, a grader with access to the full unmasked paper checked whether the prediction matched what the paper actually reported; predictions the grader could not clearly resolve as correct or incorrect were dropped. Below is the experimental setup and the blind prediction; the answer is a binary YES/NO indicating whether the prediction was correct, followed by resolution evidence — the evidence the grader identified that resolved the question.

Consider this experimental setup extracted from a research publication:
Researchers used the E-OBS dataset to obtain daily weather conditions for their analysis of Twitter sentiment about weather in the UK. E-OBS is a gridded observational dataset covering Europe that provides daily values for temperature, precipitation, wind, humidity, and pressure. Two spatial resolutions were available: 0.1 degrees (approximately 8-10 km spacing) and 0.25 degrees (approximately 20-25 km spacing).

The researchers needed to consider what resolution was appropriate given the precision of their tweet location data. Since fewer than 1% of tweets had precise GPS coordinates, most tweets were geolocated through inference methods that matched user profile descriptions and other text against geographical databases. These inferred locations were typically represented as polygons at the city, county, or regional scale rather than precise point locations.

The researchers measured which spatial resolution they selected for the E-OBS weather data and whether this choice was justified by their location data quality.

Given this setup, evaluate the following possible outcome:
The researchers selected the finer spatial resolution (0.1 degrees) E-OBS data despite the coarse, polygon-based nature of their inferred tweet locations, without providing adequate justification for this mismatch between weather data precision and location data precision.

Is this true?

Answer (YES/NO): NO